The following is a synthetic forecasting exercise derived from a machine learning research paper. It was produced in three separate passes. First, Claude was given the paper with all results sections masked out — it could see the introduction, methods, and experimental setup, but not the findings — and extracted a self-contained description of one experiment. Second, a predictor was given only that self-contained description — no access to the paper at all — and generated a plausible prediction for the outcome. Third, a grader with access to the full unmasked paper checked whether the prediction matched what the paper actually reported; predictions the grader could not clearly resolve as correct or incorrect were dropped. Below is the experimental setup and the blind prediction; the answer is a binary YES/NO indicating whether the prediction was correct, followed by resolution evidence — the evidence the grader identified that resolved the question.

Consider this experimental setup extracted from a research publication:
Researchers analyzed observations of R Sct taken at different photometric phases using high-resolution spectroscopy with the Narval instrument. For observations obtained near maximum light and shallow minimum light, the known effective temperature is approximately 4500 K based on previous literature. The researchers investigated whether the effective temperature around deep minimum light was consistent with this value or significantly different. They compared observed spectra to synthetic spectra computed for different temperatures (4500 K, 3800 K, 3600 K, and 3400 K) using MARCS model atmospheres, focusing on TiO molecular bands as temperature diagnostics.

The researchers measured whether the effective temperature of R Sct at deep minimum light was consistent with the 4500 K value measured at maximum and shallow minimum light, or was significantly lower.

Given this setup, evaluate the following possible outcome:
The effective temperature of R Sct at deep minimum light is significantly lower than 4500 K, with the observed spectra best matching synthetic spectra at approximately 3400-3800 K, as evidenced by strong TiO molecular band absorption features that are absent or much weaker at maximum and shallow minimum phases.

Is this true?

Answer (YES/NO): YES